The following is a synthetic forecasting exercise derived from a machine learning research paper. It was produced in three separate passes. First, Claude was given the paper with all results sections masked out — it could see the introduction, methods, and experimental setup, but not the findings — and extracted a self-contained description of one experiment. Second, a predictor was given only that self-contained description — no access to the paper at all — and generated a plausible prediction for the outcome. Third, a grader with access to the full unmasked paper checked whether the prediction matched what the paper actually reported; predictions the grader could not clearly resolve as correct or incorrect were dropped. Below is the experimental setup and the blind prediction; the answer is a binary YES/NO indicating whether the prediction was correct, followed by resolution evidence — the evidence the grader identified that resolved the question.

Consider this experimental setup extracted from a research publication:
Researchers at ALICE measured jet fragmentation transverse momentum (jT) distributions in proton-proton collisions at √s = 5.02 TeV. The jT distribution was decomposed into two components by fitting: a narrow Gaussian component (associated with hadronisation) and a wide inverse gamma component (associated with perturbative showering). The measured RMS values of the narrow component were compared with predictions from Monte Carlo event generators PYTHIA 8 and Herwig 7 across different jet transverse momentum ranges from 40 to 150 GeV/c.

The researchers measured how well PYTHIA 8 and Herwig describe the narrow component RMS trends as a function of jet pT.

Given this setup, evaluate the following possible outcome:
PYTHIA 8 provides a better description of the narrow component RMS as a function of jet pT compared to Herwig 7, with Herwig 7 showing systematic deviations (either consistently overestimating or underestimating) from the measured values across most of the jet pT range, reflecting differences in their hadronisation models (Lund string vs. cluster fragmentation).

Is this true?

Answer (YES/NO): YES